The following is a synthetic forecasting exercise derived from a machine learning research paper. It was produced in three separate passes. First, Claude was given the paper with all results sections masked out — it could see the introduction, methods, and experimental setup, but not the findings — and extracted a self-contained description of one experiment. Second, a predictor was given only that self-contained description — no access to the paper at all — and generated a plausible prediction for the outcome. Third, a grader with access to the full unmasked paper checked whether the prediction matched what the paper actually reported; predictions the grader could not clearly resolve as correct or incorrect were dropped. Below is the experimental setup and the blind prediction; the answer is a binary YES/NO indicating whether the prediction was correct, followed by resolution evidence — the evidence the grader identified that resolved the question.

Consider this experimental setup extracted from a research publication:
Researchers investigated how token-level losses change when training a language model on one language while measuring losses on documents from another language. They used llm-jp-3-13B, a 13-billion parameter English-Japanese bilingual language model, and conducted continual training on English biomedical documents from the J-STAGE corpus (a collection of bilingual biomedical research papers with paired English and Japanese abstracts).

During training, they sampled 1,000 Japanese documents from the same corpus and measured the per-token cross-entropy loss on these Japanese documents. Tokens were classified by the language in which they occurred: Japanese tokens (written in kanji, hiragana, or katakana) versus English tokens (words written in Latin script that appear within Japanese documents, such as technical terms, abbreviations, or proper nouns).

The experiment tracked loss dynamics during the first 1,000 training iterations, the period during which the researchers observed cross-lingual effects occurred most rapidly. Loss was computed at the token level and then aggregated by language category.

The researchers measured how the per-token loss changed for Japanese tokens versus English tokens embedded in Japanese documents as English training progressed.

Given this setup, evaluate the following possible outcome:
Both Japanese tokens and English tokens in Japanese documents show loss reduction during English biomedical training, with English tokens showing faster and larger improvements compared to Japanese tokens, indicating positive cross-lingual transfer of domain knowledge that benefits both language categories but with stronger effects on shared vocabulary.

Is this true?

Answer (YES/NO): NO